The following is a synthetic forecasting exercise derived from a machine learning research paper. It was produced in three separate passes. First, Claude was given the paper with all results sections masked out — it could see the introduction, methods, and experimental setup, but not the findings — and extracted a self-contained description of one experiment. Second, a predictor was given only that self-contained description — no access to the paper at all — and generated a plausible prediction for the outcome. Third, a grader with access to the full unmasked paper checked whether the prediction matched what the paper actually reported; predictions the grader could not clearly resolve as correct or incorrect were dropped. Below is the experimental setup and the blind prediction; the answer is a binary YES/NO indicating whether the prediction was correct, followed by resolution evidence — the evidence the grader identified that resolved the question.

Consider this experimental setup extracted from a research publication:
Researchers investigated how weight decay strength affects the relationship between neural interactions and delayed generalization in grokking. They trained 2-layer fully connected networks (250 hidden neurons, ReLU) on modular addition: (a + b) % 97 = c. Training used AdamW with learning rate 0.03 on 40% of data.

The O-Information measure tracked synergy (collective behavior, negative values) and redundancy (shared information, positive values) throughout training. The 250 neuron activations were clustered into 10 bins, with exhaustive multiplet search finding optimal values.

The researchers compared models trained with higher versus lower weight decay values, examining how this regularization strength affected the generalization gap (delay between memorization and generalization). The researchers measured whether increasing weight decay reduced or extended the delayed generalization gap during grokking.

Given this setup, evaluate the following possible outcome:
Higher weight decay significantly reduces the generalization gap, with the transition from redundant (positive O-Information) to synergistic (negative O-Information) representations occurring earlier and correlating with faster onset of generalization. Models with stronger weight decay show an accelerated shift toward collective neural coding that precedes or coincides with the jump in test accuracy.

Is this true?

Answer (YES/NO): YES